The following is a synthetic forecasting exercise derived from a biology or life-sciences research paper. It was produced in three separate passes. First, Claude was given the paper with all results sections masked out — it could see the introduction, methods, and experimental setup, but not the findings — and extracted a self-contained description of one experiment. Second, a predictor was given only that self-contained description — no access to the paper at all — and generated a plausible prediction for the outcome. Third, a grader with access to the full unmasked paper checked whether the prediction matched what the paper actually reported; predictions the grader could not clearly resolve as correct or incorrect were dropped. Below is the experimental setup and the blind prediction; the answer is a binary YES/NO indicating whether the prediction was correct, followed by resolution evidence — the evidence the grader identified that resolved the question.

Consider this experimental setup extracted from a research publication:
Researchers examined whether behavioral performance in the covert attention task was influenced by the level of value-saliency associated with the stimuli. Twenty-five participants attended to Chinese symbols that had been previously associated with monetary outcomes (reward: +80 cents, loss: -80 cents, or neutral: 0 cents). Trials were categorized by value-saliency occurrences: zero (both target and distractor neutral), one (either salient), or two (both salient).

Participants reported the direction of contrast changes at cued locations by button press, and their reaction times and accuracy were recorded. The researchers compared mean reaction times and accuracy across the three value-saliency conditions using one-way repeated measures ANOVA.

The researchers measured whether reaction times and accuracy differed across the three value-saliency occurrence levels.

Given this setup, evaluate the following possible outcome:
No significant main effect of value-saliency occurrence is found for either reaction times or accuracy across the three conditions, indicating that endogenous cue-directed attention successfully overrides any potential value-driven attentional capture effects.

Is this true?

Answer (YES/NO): YES